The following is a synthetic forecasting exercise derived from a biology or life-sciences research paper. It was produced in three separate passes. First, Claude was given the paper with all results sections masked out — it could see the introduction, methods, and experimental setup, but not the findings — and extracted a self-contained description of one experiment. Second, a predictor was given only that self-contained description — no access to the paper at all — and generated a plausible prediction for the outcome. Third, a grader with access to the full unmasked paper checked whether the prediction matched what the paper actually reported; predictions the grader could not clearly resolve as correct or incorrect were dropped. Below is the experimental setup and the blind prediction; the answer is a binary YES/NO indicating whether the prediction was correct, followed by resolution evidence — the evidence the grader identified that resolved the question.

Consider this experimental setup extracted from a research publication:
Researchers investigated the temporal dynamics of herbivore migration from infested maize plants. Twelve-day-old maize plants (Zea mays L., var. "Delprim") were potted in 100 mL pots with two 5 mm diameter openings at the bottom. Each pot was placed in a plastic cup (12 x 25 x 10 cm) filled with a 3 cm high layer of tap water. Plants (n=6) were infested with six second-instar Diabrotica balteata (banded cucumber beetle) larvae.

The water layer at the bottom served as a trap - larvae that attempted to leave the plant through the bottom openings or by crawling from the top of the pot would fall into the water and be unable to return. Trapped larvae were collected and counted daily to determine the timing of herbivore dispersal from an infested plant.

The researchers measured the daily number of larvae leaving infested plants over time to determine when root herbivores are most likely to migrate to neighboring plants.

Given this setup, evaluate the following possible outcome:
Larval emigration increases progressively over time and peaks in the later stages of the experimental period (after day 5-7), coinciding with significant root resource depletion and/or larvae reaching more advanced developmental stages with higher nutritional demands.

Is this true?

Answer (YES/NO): NO